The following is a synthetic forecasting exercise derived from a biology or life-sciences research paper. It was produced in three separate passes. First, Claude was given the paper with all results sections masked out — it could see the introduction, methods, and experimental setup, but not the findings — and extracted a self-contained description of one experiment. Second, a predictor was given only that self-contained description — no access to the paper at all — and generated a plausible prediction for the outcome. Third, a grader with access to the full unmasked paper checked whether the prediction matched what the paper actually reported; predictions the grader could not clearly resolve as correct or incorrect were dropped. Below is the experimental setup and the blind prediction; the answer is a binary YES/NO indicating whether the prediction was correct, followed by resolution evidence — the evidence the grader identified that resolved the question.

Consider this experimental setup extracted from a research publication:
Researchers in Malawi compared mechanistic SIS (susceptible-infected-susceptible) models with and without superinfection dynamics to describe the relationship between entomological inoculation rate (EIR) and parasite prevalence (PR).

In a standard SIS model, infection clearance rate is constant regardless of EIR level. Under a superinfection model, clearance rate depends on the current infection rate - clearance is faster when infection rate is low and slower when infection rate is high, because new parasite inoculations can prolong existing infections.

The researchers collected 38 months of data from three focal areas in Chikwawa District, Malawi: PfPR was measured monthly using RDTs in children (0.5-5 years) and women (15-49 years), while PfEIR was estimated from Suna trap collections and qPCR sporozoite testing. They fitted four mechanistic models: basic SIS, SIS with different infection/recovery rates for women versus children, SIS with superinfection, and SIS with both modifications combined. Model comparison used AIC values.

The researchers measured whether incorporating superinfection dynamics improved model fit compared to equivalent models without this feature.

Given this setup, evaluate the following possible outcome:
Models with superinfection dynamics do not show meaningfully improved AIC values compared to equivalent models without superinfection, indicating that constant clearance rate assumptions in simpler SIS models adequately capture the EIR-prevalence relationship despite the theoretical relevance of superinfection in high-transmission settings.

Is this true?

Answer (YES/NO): YES